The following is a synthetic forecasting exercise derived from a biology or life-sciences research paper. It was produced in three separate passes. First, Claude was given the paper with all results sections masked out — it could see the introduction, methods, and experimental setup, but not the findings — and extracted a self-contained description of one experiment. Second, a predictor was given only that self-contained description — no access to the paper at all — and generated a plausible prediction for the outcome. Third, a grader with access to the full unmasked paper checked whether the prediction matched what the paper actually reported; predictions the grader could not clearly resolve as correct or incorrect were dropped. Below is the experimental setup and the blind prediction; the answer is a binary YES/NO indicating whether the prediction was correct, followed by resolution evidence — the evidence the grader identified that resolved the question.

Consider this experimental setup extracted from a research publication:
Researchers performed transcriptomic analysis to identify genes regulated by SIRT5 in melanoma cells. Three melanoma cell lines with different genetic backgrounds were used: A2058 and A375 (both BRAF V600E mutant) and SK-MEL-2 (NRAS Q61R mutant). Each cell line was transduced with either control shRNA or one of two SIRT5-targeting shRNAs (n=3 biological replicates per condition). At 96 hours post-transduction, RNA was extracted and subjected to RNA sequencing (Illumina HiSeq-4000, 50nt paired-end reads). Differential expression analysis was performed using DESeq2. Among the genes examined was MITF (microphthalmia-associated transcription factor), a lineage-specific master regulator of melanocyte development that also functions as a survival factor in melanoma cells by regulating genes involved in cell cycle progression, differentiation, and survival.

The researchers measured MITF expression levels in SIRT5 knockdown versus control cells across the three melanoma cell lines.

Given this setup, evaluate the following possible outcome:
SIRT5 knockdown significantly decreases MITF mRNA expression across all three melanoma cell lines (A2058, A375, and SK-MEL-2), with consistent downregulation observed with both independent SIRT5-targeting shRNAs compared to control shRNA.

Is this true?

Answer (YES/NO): NO